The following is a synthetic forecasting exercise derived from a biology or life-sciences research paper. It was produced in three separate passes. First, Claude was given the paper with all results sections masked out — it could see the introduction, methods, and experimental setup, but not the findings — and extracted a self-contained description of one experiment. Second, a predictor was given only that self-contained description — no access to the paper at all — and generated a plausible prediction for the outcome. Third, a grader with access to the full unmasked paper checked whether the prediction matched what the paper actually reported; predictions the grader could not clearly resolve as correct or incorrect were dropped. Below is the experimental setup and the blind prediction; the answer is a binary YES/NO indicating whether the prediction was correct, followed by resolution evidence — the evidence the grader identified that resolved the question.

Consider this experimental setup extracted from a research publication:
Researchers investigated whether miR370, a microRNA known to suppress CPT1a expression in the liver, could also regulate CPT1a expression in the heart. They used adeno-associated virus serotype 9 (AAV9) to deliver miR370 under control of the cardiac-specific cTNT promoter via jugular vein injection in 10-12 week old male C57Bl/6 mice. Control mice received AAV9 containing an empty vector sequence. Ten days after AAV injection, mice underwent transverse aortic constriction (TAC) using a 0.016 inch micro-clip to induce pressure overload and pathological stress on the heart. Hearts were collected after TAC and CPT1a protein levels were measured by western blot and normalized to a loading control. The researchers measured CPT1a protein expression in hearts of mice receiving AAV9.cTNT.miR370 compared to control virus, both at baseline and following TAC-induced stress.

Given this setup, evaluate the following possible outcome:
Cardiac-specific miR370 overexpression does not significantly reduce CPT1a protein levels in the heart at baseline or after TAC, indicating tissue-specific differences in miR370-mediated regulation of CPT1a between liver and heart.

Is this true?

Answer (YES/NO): NO